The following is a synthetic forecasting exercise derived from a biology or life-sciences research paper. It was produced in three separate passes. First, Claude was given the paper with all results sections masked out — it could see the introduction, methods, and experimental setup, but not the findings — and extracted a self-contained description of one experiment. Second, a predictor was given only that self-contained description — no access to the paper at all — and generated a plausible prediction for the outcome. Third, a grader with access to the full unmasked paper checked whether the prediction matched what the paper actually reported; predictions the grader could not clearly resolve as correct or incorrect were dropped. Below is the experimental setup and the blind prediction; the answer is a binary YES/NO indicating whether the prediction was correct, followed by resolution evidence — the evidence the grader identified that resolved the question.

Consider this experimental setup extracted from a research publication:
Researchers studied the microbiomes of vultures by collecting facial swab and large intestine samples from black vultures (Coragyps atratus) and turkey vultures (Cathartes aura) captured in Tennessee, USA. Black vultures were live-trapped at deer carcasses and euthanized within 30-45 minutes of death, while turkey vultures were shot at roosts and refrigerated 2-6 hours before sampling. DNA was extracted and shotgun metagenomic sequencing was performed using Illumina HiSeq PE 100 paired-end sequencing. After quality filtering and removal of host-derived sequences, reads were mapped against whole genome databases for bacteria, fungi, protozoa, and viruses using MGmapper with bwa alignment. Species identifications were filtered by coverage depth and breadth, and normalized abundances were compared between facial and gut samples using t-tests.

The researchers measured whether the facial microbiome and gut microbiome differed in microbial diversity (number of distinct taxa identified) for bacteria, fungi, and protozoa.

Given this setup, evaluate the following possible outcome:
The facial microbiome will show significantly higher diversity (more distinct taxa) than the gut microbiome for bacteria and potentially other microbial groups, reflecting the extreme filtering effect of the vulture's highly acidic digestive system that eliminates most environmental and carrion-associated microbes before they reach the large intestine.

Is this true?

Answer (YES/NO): YES